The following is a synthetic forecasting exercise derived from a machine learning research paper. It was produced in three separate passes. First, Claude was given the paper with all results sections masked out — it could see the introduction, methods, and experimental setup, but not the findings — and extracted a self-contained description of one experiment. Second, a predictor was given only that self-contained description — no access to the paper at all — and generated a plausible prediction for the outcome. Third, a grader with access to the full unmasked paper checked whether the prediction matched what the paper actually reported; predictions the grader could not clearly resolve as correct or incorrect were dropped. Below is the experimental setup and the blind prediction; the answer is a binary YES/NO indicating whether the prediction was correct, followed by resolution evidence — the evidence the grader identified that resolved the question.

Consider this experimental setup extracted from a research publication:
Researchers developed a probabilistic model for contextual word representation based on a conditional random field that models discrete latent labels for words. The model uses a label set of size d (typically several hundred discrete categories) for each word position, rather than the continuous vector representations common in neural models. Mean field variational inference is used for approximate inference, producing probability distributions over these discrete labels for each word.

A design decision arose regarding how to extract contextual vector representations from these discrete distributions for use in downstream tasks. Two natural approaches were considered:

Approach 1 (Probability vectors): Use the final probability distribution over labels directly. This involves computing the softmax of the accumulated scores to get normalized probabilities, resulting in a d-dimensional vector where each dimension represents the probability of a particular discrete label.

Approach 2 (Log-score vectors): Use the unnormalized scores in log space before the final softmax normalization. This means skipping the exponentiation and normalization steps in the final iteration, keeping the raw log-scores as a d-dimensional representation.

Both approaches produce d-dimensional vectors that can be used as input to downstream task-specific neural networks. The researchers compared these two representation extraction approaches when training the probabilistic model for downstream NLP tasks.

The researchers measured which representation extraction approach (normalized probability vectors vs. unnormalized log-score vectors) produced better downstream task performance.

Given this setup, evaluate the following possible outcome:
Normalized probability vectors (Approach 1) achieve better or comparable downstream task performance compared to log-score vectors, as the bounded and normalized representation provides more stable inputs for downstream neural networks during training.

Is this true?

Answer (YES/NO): NO